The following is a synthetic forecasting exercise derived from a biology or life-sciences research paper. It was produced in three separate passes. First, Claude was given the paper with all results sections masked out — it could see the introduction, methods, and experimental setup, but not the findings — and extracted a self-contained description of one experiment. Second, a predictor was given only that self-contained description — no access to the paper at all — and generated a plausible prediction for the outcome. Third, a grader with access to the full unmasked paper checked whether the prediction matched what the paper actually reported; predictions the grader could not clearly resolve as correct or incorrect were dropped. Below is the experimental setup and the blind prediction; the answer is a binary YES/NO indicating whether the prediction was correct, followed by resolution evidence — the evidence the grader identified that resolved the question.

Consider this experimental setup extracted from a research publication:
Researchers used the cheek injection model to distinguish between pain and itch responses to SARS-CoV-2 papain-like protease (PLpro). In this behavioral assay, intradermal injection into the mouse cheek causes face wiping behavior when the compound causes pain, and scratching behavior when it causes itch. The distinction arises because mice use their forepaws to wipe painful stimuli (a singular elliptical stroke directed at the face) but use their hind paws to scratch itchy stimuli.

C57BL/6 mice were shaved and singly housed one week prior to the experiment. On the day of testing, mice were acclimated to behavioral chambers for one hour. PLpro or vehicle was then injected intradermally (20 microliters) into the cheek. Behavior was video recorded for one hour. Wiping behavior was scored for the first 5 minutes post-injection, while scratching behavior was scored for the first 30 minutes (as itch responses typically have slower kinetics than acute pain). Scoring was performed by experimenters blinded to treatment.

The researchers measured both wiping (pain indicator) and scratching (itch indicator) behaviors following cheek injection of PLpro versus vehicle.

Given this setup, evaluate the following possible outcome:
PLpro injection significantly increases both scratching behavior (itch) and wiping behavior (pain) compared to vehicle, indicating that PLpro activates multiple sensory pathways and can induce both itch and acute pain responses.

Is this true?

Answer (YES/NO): NO